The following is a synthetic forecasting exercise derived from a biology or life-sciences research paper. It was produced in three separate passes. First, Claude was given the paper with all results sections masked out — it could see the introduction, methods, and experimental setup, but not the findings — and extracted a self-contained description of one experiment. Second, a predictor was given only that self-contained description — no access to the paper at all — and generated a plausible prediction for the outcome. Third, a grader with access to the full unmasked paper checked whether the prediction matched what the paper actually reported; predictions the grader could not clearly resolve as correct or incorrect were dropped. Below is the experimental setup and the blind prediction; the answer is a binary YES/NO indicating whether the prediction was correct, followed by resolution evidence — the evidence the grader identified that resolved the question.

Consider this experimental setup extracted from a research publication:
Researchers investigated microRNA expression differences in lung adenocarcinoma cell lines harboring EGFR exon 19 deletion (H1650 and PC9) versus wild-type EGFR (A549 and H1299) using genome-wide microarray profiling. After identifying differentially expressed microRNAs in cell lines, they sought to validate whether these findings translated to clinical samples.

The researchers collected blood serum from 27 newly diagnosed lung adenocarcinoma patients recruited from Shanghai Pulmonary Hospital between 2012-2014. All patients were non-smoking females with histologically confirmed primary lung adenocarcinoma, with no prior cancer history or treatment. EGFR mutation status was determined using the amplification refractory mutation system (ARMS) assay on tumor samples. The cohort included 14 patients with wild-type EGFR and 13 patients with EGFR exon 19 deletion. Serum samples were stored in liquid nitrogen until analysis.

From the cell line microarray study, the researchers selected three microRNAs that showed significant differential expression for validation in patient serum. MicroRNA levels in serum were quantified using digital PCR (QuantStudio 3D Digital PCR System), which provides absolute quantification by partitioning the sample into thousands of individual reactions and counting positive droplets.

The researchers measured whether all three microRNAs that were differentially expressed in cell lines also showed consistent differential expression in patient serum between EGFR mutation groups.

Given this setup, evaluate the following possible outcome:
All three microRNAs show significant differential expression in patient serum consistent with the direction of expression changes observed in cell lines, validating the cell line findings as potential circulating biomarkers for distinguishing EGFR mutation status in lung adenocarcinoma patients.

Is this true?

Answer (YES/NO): NO